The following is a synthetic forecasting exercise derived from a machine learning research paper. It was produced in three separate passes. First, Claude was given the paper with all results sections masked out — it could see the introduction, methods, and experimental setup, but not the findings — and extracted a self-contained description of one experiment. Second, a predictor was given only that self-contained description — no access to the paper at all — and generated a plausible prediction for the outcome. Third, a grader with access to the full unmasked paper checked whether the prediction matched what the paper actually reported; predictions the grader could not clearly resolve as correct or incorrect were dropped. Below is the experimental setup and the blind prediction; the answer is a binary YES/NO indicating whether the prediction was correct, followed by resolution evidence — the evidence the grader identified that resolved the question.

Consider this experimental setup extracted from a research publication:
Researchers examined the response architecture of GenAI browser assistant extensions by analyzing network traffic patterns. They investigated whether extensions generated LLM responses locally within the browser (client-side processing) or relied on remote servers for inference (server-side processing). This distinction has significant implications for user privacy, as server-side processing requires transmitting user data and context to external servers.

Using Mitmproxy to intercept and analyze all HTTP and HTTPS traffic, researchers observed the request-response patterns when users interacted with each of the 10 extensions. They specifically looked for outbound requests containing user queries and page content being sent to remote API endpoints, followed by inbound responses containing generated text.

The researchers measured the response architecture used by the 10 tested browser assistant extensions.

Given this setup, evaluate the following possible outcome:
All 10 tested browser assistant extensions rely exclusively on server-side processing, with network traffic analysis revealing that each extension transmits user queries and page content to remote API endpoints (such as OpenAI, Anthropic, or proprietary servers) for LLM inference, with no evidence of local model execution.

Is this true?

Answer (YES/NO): NO